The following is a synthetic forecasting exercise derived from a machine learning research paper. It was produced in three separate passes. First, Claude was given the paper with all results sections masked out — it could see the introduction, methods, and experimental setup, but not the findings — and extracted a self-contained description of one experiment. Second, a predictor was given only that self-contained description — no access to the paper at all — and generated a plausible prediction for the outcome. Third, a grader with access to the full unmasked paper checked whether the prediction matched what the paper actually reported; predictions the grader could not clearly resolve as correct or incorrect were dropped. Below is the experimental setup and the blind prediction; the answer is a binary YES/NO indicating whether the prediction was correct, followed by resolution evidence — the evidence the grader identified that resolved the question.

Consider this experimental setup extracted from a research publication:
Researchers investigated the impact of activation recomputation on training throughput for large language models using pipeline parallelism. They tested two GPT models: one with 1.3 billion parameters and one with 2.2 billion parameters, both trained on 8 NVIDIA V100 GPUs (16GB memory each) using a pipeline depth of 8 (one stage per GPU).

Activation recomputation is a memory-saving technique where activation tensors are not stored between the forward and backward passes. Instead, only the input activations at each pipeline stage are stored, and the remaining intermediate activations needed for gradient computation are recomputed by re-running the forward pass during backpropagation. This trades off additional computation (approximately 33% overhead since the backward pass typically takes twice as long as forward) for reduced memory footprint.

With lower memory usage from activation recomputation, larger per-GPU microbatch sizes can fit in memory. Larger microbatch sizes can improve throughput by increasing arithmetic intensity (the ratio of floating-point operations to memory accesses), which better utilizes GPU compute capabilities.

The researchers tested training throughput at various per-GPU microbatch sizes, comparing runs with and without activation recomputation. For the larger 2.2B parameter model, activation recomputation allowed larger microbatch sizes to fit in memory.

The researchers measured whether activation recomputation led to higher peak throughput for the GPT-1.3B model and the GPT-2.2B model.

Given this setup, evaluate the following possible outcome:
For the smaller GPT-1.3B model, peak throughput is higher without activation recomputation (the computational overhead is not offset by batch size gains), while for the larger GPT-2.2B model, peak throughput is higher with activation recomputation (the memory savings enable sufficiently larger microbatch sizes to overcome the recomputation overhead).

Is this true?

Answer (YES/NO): YES